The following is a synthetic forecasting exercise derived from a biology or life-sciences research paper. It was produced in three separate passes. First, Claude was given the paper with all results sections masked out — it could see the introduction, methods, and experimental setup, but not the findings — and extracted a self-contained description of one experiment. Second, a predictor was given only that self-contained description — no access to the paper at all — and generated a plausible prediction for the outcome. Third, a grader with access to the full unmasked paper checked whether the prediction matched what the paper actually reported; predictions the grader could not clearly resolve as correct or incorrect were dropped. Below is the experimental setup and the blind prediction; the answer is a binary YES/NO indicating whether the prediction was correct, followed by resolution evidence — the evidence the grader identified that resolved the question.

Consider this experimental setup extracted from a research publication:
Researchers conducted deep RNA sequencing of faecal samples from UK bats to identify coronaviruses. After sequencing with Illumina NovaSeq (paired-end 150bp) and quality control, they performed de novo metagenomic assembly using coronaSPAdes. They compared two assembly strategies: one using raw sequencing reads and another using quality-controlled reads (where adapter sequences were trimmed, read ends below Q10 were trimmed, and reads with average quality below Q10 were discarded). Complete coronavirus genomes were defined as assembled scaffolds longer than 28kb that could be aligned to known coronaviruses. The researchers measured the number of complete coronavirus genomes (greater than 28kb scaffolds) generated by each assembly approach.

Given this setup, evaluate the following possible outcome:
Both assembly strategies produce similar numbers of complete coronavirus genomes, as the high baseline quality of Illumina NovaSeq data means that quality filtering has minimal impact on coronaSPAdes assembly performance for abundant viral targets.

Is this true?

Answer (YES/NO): NO